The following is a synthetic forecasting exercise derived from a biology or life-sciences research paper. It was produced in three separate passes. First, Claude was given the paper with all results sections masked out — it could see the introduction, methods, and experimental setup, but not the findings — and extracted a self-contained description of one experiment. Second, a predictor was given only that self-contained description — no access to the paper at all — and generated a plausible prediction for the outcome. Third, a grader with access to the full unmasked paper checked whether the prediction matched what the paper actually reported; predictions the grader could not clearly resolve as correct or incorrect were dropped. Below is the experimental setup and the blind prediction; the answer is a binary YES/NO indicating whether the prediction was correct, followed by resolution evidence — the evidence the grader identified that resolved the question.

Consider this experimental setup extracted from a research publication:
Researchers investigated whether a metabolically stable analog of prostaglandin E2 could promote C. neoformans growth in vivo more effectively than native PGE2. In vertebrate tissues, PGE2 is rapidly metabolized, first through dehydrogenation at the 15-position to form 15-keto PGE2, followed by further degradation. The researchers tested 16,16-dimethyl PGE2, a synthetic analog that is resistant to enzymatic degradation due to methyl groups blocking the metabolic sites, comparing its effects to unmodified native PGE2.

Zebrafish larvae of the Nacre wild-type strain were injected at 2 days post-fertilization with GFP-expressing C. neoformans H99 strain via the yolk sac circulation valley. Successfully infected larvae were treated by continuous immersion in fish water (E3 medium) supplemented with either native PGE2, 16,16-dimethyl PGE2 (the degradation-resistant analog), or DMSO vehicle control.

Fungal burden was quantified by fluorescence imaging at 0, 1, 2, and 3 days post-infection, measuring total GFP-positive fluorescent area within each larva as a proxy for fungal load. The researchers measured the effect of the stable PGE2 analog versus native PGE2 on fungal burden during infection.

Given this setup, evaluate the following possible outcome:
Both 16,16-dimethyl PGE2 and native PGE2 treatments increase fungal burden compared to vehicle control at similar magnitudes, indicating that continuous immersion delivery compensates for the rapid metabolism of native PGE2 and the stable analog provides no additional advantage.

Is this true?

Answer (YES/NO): NO